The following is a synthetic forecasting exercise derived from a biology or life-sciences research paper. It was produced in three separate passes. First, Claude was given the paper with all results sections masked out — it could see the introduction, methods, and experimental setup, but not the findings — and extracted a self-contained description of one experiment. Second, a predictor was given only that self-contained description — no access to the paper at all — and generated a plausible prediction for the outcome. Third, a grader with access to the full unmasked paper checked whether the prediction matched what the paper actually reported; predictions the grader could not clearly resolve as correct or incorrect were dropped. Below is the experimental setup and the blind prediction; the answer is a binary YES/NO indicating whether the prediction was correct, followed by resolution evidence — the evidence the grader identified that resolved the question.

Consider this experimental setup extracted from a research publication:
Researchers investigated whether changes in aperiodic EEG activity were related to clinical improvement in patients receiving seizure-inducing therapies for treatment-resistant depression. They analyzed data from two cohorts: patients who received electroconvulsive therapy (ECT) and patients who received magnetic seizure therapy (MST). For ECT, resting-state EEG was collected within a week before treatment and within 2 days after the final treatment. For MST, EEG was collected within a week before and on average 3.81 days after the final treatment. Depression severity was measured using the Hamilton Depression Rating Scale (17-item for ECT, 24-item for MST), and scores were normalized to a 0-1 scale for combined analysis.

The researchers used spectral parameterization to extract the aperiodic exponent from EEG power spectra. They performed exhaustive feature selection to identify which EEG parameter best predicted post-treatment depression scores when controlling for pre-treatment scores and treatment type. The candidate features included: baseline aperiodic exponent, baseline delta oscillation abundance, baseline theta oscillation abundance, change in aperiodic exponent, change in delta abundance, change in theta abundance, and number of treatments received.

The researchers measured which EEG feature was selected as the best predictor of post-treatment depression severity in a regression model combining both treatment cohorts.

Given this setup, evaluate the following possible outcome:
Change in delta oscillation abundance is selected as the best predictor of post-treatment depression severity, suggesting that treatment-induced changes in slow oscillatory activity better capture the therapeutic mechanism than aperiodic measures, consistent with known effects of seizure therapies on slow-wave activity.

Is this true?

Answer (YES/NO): NO